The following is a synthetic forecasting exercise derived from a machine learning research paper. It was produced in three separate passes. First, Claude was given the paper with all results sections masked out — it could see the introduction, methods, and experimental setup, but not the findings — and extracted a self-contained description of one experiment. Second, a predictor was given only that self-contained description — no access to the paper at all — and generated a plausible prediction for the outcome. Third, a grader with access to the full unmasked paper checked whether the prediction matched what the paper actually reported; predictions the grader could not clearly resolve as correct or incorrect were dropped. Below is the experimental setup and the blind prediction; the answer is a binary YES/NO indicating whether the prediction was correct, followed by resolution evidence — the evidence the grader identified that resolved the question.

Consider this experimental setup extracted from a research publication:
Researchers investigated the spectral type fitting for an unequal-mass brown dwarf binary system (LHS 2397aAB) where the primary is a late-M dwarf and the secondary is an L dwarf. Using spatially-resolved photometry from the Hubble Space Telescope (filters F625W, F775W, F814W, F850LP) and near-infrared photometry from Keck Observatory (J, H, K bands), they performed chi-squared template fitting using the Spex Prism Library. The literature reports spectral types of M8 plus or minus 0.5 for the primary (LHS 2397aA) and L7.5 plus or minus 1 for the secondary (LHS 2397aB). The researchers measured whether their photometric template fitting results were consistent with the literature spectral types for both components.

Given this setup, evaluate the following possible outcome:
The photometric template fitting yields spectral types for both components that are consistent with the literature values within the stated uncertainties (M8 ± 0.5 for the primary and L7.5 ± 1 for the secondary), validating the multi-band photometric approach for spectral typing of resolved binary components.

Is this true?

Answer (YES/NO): YES